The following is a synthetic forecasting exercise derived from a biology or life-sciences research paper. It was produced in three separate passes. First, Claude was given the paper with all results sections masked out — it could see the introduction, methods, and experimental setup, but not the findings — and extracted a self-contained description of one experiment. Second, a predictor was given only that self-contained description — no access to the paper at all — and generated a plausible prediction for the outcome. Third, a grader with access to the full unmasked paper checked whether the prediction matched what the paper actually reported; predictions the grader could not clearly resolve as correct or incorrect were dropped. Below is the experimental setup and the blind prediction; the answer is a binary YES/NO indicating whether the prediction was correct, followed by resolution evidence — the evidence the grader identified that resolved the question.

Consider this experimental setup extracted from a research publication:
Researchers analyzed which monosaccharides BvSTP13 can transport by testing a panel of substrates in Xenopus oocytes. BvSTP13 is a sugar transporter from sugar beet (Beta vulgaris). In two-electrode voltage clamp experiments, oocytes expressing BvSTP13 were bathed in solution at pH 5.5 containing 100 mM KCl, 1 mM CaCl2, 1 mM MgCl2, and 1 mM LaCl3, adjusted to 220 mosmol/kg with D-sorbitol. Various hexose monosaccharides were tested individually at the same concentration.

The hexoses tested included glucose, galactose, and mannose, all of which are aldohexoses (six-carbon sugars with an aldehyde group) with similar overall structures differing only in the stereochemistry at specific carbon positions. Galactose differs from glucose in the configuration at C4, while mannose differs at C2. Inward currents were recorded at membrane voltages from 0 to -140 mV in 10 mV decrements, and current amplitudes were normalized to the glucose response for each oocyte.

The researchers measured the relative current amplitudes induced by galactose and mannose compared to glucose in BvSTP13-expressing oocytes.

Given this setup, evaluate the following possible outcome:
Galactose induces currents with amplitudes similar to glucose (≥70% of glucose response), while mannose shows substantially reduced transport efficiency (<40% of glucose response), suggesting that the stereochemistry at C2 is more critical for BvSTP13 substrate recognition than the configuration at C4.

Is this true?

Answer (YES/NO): NO